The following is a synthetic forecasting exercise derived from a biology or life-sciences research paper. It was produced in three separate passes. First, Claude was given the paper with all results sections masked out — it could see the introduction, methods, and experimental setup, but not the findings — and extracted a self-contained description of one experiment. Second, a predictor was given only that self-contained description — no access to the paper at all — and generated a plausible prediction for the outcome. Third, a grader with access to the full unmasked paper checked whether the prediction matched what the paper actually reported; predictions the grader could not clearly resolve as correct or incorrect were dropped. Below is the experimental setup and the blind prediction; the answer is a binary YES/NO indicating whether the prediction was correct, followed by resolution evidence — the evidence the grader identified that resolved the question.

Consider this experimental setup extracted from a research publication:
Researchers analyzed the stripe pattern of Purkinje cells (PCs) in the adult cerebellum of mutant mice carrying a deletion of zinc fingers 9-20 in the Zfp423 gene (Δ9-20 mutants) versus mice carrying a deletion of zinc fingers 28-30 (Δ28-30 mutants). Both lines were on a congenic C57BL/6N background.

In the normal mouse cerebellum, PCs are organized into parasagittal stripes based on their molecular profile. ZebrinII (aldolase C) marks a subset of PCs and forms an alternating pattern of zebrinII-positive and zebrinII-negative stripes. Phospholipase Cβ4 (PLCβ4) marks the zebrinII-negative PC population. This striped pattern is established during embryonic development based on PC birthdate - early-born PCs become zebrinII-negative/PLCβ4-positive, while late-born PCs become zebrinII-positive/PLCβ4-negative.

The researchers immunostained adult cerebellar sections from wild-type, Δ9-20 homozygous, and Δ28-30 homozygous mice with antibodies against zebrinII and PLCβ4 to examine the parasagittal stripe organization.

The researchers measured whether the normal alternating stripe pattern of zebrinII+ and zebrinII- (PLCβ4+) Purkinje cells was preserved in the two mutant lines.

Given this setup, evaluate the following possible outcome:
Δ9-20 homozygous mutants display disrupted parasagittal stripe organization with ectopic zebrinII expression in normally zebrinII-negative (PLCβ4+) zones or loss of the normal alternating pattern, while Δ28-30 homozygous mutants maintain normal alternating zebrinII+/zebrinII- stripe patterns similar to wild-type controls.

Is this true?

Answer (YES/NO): YES